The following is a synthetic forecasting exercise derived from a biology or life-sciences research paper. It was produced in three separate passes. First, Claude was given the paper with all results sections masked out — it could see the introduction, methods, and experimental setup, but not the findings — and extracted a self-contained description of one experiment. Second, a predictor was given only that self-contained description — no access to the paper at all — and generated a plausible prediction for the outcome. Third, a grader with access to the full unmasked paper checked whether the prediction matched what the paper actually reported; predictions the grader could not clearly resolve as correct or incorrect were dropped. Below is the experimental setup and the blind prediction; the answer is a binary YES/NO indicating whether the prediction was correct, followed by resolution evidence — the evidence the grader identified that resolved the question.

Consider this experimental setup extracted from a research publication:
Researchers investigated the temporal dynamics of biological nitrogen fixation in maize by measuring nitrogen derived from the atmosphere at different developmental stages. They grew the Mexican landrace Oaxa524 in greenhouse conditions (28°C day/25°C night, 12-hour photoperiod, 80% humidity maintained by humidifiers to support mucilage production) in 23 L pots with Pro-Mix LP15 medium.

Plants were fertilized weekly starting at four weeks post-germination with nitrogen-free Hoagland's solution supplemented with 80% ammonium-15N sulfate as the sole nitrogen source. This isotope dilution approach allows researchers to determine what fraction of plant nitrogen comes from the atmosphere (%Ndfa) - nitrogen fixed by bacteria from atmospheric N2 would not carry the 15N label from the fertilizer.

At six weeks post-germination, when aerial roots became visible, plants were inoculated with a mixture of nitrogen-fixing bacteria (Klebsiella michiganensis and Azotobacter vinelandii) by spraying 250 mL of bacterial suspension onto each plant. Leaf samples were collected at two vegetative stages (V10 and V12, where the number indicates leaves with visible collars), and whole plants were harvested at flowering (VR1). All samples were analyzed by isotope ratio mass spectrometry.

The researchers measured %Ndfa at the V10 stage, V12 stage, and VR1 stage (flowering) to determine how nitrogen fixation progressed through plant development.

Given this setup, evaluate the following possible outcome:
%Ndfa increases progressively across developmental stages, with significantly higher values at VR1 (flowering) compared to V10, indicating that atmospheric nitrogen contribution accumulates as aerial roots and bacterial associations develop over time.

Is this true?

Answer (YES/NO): NO